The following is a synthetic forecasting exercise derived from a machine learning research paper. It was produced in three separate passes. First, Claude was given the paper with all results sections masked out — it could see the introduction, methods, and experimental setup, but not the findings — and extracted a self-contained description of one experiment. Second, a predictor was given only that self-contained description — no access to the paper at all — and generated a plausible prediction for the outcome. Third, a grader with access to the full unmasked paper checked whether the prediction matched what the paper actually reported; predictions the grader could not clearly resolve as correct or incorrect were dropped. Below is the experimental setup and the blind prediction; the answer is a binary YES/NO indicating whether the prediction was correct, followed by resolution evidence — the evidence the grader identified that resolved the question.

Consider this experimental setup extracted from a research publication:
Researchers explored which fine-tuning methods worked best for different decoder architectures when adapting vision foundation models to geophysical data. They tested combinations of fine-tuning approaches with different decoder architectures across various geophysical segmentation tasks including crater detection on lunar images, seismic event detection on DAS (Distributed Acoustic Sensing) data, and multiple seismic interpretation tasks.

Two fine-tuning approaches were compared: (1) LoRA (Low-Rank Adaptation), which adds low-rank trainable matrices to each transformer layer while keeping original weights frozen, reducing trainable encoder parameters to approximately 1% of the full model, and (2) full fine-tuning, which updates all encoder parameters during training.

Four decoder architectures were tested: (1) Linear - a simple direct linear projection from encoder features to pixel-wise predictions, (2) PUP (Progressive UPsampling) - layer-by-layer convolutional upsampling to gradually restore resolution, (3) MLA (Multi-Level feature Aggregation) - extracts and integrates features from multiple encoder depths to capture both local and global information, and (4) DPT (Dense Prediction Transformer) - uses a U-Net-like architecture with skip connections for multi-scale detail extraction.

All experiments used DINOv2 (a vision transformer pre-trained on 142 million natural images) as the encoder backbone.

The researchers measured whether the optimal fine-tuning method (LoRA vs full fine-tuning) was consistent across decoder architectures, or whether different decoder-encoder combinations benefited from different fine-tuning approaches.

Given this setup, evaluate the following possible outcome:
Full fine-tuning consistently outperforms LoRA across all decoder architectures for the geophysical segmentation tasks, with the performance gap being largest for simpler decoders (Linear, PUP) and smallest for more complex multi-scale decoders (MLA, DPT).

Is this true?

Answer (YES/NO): NO